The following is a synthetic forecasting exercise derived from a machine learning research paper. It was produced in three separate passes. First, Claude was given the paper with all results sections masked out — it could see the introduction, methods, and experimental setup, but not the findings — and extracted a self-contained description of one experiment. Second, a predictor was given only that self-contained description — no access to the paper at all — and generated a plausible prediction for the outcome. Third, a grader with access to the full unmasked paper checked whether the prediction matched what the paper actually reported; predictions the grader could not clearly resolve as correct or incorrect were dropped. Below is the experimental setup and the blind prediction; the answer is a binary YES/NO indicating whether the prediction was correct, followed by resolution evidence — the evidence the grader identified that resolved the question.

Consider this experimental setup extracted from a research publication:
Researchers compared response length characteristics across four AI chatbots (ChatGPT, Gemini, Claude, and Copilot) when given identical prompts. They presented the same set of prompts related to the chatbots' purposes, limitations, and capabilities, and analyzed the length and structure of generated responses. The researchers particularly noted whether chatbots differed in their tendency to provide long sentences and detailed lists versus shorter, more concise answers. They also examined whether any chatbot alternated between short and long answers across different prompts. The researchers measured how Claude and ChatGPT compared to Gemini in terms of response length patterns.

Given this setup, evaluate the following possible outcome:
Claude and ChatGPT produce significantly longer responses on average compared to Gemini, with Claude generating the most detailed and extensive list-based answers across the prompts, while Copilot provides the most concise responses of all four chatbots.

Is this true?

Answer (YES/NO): NO